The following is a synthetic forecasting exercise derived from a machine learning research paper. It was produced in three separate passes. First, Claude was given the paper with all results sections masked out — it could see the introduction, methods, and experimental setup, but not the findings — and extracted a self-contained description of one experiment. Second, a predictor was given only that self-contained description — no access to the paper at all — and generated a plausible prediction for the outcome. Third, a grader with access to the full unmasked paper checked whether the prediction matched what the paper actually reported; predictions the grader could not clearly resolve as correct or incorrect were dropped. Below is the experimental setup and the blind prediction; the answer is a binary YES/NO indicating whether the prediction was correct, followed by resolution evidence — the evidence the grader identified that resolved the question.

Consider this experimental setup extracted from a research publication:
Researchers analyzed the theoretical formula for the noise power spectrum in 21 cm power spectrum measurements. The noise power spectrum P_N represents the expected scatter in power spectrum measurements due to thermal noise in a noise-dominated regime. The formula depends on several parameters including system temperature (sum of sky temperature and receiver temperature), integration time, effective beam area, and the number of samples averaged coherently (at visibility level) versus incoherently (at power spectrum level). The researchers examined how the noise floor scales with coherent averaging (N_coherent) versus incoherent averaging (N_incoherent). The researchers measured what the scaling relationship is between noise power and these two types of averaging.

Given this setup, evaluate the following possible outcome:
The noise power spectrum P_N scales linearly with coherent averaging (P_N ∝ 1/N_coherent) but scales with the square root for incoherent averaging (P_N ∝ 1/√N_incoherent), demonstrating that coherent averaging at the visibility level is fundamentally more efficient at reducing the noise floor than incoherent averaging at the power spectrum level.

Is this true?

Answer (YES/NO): YES